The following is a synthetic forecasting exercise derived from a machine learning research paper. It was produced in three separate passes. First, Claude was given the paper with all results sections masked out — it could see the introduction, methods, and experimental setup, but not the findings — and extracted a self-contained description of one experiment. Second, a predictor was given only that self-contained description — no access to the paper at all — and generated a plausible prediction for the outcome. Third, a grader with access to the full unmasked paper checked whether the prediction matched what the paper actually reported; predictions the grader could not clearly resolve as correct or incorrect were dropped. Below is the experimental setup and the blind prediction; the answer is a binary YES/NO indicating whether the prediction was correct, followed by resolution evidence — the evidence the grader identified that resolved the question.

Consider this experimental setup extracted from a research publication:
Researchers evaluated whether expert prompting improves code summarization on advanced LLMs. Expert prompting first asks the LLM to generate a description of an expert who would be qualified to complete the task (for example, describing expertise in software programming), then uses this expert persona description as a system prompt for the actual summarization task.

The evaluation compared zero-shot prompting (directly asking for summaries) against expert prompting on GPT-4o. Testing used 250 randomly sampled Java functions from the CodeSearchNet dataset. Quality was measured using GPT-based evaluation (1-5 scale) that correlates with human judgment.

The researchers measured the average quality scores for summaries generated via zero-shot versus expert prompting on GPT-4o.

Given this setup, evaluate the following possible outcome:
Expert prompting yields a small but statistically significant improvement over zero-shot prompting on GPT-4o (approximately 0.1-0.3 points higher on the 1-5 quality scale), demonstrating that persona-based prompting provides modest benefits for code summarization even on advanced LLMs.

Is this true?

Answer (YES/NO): NO